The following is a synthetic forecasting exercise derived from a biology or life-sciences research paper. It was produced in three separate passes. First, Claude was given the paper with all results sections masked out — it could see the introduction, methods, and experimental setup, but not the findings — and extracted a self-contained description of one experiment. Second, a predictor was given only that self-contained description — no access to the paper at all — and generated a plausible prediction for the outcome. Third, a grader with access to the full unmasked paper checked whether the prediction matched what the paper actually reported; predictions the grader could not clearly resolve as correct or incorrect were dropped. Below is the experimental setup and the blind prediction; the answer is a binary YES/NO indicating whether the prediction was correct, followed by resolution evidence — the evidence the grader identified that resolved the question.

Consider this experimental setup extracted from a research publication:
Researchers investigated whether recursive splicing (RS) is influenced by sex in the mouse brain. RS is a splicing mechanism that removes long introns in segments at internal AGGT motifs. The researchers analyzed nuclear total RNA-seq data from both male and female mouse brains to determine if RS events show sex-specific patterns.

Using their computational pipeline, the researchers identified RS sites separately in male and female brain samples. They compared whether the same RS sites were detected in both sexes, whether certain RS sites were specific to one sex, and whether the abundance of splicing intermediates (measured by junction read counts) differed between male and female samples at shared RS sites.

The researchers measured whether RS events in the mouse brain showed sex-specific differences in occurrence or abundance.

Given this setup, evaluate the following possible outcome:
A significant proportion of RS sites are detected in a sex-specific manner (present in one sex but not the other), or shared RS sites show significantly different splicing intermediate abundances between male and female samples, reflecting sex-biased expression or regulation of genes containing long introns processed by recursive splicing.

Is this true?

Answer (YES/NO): NO